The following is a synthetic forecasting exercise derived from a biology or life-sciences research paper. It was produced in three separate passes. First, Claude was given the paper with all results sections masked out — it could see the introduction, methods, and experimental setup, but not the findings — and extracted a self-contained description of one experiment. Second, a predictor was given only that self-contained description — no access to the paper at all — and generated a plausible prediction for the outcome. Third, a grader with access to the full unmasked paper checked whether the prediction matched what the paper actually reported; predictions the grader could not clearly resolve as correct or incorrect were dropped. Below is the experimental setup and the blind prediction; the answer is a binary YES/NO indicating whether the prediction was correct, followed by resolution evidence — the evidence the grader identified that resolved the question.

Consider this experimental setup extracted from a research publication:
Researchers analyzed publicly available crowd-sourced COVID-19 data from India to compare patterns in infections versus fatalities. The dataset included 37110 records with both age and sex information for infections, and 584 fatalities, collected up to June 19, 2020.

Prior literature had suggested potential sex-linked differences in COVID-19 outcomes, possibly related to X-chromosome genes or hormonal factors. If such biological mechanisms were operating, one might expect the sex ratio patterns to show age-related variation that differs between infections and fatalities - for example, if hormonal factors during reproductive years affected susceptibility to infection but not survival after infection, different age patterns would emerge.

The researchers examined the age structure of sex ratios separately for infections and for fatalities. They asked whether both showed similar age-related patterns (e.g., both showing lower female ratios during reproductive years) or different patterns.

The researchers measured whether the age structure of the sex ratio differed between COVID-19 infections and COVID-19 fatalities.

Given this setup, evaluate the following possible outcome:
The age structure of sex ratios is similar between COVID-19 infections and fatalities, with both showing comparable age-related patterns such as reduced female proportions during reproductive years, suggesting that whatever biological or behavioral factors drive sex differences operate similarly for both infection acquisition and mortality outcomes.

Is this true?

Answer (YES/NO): NO